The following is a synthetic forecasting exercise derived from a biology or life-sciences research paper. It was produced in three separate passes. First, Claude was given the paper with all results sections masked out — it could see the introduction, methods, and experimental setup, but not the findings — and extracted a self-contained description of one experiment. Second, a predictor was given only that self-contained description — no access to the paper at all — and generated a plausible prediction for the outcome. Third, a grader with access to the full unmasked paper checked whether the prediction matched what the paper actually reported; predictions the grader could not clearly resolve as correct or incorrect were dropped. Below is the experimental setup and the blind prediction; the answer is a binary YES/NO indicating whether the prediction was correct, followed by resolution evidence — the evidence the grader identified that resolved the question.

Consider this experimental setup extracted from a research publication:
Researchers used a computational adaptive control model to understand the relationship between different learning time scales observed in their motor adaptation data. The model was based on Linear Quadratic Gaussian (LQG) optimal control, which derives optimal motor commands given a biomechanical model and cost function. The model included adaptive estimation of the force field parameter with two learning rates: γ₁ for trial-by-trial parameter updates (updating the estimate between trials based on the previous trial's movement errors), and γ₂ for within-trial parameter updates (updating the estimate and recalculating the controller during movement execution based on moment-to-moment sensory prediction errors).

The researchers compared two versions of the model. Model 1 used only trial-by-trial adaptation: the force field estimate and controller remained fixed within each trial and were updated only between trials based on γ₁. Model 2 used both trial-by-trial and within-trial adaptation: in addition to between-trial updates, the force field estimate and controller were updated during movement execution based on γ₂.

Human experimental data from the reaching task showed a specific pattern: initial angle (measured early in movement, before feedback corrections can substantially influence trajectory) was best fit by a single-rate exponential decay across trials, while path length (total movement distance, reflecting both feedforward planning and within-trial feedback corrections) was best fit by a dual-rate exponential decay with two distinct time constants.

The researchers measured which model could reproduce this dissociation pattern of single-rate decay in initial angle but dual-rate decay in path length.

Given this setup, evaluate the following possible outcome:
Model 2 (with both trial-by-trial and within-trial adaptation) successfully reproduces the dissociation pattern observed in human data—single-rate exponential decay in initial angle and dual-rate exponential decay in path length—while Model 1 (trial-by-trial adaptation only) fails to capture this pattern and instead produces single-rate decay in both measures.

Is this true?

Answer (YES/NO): YES